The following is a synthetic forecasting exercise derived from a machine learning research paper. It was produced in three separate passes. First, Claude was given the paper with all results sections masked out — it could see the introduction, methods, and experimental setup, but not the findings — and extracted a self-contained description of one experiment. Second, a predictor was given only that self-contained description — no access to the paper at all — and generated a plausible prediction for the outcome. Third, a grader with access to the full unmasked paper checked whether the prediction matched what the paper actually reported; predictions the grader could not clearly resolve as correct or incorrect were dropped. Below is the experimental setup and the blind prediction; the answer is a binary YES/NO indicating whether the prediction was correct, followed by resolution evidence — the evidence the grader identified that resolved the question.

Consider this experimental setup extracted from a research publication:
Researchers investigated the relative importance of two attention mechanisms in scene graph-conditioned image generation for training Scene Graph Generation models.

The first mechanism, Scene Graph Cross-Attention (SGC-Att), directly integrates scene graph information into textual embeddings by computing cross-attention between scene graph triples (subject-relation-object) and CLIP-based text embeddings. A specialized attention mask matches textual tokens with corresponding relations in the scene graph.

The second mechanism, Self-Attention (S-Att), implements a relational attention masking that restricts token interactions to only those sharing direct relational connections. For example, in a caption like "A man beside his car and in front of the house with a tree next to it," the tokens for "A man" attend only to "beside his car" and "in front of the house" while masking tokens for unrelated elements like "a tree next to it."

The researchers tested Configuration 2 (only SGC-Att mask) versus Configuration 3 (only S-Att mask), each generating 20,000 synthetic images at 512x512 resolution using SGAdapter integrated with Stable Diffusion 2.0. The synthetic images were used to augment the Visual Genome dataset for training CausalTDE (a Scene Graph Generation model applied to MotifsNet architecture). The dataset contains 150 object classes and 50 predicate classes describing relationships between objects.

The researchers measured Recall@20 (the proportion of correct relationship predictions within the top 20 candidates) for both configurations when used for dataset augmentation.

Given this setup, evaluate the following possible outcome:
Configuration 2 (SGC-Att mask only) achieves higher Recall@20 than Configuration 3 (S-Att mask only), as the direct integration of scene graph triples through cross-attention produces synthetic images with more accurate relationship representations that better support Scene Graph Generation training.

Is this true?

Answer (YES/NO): YES